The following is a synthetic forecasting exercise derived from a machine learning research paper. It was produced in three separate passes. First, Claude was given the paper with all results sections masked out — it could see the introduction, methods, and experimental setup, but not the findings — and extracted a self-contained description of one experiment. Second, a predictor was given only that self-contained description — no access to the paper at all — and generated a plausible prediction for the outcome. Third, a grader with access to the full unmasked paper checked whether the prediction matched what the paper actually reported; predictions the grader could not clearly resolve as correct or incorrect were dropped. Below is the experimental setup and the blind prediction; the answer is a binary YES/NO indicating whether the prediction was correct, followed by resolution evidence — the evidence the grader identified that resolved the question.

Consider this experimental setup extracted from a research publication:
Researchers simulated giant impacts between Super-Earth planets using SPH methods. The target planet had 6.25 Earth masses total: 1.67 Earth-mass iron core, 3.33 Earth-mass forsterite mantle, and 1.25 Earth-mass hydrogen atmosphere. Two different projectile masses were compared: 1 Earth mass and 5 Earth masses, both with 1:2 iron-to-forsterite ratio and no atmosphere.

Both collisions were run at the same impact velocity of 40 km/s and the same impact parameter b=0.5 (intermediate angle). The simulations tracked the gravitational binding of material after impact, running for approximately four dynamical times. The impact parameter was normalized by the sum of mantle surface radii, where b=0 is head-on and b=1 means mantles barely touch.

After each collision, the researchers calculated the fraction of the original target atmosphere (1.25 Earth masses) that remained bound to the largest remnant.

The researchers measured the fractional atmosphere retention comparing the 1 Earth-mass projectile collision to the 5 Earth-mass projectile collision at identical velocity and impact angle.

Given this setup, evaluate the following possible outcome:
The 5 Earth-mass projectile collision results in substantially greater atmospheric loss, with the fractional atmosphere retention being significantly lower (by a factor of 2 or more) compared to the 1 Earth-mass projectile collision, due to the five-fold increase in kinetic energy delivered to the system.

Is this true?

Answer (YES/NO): NO